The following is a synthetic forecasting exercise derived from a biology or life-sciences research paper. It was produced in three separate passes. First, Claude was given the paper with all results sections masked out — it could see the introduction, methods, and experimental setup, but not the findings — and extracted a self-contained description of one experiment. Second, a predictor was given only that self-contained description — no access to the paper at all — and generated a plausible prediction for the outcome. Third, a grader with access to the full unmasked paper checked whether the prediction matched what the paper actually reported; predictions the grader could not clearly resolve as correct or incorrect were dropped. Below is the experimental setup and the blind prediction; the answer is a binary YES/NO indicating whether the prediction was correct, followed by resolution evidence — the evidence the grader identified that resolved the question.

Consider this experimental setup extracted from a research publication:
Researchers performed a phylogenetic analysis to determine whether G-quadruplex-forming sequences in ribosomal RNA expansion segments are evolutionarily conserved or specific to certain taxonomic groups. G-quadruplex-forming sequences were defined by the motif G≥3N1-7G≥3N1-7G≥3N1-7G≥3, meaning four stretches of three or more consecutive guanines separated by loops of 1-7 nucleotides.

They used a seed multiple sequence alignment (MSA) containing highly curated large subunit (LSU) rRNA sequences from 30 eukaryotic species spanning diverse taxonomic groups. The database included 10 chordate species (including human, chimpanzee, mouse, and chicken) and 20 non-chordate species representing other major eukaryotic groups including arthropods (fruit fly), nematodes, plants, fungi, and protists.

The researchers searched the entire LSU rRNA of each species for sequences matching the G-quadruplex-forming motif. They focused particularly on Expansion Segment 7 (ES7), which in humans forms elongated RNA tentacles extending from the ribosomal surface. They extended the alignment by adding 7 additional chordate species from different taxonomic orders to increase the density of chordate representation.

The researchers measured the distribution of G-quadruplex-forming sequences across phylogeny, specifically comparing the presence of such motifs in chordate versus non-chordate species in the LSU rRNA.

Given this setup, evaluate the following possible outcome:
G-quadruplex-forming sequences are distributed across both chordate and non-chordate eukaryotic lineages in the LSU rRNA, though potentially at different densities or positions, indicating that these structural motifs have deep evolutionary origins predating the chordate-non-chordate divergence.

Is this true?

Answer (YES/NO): NO